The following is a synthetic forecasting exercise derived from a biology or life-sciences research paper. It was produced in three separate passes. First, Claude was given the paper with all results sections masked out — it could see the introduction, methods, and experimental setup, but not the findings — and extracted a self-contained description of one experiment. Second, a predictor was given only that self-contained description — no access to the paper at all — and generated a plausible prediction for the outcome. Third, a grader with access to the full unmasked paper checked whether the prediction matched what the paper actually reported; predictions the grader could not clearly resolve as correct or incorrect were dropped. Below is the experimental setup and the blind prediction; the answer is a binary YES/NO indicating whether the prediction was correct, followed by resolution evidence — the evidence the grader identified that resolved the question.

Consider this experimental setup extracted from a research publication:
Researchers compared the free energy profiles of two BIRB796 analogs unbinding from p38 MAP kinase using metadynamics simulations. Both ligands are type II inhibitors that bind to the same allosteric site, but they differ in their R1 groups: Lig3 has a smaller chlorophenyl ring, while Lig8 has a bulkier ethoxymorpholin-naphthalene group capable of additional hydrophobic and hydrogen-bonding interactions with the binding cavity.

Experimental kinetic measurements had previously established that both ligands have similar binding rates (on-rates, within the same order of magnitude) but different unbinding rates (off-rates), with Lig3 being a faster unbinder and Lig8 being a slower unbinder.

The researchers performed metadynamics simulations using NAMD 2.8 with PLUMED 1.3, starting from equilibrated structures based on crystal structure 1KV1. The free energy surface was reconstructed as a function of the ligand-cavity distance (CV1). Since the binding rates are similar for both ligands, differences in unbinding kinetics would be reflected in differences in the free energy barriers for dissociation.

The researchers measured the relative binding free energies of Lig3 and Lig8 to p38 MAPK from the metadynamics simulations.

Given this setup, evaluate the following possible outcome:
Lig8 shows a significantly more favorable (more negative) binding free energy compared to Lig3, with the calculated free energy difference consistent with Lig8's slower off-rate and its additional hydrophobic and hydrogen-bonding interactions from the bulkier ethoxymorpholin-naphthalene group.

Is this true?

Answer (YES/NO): YES